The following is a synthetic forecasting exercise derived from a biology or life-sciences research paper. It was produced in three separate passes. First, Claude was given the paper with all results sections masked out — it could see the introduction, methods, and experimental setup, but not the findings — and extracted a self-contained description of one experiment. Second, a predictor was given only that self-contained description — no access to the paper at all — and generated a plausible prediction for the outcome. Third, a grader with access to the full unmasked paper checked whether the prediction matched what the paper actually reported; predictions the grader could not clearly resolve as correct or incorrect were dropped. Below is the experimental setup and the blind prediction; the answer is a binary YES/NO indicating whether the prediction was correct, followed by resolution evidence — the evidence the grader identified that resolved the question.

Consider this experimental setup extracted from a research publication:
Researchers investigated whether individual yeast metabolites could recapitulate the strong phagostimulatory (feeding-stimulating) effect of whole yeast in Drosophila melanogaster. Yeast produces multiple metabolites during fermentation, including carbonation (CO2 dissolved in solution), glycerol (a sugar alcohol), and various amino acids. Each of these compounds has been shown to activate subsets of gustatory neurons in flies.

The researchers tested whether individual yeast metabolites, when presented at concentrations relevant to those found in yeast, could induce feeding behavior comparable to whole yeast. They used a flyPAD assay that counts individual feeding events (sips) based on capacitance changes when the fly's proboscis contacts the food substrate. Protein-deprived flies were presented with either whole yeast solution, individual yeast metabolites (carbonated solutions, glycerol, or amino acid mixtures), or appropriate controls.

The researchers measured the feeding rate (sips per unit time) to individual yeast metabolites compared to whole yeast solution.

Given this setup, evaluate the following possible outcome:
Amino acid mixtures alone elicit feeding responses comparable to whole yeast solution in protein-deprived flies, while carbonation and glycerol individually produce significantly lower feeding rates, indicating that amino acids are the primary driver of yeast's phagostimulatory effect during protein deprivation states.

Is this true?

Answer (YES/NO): NO